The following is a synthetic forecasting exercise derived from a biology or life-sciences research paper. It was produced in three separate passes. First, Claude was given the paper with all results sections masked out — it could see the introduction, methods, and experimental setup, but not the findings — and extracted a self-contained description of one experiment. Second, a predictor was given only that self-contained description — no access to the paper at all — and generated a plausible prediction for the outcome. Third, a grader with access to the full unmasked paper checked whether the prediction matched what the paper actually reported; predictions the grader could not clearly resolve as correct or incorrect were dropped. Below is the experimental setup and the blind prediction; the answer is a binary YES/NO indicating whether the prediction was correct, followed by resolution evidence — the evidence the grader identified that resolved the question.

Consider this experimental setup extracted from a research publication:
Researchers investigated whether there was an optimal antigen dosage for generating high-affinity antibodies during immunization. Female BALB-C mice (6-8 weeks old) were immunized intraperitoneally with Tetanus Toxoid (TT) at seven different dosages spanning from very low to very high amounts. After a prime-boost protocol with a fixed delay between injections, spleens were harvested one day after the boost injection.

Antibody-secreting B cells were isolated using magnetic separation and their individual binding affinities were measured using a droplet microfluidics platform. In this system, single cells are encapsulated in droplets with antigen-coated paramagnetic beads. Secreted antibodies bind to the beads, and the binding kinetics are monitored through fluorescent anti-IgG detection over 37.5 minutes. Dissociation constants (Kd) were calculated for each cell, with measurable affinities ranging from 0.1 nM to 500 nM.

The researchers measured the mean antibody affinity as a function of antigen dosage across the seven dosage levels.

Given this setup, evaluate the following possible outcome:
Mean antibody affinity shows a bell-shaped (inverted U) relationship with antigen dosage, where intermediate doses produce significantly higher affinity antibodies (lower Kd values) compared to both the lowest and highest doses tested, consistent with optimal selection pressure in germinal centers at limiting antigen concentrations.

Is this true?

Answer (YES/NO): YES